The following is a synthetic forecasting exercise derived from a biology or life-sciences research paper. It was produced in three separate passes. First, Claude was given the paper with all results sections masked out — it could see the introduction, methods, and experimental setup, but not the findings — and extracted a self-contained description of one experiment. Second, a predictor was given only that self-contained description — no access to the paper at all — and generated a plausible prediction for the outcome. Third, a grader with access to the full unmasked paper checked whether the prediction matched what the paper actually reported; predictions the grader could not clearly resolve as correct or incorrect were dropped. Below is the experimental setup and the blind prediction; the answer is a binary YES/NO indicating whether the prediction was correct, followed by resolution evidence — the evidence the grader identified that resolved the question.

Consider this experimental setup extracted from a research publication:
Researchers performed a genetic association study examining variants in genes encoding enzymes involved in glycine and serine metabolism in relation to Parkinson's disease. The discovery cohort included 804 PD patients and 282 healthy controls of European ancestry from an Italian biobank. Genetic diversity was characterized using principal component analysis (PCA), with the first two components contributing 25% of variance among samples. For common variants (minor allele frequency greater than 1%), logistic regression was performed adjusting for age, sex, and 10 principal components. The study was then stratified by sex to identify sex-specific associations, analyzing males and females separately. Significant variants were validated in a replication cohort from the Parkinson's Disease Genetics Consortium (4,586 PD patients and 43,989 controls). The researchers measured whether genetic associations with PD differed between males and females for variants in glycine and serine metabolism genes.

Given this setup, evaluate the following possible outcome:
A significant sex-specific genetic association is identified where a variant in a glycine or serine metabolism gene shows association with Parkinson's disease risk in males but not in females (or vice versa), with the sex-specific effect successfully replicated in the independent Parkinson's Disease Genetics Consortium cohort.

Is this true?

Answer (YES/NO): NO